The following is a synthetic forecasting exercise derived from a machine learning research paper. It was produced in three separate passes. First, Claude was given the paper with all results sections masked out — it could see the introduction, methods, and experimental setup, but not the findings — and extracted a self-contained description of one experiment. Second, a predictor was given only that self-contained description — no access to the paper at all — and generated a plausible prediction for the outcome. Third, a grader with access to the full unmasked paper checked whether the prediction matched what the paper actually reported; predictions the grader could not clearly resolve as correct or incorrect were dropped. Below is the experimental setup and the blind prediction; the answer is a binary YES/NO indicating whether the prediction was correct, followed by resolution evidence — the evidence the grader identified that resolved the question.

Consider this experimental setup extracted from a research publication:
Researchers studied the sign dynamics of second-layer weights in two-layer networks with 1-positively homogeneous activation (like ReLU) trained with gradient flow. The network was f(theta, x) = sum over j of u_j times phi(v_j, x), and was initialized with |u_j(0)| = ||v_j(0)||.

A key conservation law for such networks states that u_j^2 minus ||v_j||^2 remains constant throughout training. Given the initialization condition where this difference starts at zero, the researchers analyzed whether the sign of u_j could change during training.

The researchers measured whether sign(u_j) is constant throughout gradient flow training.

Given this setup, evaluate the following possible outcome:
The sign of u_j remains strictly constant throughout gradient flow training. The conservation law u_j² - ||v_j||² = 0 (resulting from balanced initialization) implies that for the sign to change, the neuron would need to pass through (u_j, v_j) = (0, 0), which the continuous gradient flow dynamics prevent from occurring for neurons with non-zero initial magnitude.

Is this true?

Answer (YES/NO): YES